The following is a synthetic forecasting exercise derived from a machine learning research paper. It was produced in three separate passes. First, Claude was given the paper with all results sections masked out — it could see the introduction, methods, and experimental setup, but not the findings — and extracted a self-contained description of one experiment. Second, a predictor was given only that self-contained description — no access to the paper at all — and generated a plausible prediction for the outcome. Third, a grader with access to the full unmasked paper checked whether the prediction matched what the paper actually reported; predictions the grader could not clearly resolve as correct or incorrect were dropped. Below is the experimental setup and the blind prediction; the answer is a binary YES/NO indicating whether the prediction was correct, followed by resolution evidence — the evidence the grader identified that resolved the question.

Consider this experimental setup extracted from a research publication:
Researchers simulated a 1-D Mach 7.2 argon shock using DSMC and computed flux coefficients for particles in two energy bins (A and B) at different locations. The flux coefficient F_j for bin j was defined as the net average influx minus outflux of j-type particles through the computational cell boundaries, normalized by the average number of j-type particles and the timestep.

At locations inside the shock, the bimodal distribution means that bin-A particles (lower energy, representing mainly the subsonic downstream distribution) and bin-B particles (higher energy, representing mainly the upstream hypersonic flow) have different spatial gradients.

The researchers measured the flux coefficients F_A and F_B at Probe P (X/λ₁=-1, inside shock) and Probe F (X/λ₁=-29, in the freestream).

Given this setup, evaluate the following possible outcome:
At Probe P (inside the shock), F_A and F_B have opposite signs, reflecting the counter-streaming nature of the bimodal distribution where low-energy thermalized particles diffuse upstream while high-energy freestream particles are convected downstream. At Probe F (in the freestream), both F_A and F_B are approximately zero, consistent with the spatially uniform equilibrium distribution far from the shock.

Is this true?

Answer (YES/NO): NO